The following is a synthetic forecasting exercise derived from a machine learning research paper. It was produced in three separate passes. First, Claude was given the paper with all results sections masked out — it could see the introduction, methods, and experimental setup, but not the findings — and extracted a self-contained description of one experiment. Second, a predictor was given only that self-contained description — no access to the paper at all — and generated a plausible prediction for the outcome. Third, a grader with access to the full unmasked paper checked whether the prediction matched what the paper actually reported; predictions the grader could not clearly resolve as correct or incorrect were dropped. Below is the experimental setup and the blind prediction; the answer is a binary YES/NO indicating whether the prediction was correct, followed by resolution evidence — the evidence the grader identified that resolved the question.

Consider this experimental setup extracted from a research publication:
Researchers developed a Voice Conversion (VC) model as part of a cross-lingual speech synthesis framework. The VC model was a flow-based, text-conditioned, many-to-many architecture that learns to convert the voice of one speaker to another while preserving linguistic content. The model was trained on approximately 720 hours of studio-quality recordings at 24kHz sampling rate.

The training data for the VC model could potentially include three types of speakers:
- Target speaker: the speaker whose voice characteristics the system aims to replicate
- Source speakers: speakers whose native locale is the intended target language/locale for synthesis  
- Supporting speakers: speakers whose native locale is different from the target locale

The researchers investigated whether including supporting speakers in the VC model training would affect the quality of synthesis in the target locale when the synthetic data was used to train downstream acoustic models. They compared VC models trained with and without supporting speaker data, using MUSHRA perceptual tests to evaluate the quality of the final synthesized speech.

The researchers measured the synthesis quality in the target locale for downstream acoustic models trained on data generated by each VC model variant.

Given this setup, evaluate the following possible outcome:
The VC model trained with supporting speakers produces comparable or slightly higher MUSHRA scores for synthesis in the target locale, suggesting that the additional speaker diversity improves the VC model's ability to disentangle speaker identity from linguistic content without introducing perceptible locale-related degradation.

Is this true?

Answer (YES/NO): NO